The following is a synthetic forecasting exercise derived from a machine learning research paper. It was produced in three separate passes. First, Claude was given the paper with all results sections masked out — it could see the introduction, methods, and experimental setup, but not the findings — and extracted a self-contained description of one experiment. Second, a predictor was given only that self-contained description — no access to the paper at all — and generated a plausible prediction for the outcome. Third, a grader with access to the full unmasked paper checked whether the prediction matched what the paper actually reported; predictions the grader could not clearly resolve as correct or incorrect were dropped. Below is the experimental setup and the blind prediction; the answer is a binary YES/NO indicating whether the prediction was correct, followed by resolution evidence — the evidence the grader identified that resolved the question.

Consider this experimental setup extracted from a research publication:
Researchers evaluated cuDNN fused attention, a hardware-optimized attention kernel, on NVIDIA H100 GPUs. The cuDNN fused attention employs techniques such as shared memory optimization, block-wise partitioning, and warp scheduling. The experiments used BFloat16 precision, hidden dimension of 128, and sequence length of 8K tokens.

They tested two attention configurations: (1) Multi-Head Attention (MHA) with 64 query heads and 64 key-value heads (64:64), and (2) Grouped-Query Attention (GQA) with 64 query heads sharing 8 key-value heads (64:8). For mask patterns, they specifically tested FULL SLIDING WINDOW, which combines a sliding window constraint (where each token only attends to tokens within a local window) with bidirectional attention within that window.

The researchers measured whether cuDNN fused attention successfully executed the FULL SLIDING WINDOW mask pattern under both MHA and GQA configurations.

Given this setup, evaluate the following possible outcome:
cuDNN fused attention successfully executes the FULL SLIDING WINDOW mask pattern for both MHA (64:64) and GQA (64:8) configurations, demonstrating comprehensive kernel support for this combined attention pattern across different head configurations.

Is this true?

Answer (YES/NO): NO